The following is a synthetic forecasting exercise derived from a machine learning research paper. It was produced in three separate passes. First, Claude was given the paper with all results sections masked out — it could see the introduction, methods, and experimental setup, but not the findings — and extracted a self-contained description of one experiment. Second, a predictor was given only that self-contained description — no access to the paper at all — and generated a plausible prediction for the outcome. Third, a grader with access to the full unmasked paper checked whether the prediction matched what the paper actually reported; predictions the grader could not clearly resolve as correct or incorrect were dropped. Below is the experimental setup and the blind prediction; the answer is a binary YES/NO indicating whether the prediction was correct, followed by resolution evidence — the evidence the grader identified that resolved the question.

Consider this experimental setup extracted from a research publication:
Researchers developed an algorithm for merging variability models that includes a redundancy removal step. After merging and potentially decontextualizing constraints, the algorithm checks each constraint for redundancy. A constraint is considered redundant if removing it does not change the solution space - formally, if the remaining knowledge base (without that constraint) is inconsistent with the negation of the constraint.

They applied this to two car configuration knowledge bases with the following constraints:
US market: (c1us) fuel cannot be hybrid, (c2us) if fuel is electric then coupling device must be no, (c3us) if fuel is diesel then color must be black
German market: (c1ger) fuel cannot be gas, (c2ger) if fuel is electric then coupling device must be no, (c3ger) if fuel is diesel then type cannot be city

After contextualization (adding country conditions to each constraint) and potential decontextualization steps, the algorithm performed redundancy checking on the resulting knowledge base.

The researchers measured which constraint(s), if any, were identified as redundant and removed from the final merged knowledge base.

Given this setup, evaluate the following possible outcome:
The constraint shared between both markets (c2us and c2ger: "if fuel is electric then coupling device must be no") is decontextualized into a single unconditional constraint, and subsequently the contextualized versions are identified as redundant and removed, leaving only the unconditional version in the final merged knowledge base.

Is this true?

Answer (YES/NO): NO